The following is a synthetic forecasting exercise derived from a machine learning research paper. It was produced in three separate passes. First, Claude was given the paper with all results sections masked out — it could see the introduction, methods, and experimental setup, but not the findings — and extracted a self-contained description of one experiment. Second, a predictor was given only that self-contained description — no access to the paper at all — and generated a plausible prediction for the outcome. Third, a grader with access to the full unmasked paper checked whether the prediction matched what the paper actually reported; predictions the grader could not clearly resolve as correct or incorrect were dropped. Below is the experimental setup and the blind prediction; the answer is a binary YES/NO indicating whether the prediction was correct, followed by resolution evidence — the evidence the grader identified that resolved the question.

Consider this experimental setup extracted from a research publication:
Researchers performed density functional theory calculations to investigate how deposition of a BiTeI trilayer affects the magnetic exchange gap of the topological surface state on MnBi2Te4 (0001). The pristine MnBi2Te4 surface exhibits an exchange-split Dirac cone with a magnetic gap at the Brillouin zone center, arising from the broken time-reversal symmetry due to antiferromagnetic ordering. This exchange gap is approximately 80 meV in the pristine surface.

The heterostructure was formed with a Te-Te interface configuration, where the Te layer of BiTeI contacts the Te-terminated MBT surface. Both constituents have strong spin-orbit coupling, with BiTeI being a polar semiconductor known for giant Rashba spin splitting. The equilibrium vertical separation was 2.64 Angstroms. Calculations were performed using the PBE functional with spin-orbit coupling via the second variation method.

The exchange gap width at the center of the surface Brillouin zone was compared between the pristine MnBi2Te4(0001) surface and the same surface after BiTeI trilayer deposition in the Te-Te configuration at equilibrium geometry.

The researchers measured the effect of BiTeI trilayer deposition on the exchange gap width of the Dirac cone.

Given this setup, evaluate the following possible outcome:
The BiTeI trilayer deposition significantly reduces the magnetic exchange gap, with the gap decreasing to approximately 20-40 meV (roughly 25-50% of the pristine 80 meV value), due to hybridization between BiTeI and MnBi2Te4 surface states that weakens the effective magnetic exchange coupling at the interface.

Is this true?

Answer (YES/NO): NO